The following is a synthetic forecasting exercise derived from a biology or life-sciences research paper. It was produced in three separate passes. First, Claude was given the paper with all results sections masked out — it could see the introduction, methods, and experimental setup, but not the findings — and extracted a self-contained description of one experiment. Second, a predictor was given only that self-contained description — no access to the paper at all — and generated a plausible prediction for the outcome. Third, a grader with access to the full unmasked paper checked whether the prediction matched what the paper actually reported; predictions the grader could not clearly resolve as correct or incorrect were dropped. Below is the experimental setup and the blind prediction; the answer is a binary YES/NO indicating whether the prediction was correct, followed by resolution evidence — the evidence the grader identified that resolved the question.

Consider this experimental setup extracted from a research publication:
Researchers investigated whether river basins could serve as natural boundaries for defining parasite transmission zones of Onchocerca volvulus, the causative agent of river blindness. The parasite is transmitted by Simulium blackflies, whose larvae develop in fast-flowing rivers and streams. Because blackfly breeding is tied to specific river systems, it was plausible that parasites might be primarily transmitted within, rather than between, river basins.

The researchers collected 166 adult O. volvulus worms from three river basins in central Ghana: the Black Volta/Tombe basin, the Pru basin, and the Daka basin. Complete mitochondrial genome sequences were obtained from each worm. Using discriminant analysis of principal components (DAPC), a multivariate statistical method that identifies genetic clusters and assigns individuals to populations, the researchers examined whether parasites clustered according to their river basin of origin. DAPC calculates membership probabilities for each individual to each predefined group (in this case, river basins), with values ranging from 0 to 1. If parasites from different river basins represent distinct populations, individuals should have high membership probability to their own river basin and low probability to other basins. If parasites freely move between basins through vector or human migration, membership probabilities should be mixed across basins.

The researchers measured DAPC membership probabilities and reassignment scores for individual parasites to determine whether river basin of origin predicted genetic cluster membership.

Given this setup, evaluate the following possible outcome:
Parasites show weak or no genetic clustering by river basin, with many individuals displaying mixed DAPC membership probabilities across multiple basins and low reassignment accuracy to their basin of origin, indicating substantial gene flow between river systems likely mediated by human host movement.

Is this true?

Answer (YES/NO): NO